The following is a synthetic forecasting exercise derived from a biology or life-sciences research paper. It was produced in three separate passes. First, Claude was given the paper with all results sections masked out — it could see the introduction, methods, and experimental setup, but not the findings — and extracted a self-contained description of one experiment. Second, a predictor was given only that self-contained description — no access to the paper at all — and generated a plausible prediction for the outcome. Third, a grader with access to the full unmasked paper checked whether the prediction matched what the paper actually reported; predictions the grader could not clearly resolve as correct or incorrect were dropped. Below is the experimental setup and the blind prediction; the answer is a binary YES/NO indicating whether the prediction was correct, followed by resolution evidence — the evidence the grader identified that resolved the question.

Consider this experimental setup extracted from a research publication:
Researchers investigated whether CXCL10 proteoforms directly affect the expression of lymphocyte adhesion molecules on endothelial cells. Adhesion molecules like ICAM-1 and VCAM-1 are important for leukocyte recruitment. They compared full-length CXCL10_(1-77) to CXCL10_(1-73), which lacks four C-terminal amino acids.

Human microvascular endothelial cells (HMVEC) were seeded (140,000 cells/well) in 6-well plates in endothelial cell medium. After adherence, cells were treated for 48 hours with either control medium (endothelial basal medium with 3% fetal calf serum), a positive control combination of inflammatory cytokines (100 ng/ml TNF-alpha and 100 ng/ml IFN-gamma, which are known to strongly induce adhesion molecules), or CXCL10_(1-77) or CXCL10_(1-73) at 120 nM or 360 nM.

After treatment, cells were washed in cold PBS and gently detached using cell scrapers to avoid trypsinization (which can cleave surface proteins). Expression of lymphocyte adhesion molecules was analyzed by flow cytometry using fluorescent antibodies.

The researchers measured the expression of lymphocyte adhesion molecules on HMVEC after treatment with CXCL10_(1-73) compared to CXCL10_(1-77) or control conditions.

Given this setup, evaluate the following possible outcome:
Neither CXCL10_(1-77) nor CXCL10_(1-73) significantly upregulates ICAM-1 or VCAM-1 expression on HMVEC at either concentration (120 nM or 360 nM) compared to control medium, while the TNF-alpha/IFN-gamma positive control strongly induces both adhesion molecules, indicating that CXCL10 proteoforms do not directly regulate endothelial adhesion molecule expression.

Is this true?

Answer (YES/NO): YES